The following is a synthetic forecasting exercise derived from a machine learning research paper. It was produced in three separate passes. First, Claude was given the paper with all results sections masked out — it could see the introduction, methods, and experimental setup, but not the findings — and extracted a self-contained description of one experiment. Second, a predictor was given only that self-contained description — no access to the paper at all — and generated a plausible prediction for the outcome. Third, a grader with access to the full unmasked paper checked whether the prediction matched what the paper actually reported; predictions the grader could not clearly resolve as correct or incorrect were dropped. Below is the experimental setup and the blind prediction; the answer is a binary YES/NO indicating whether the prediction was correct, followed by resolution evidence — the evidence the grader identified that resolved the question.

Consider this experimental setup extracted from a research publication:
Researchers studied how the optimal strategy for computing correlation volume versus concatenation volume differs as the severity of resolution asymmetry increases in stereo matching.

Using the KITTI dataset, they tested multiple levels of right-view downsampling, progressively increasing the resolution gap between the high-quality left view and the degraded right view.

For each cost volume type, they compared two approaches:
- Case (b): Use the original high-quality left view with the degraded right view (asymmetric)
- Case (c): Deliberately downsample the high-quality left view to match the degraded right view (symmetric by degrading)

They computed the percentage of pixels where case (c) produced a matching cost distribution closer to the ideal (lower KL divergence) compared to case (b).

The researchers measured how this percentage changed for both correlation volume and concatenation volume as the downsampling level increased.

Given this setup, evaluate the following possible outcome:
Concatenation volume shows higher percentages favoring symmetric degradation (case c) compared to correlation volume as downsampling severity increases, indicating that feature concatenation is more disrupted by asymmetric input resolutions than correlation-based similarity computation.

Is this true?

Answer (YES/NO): NO